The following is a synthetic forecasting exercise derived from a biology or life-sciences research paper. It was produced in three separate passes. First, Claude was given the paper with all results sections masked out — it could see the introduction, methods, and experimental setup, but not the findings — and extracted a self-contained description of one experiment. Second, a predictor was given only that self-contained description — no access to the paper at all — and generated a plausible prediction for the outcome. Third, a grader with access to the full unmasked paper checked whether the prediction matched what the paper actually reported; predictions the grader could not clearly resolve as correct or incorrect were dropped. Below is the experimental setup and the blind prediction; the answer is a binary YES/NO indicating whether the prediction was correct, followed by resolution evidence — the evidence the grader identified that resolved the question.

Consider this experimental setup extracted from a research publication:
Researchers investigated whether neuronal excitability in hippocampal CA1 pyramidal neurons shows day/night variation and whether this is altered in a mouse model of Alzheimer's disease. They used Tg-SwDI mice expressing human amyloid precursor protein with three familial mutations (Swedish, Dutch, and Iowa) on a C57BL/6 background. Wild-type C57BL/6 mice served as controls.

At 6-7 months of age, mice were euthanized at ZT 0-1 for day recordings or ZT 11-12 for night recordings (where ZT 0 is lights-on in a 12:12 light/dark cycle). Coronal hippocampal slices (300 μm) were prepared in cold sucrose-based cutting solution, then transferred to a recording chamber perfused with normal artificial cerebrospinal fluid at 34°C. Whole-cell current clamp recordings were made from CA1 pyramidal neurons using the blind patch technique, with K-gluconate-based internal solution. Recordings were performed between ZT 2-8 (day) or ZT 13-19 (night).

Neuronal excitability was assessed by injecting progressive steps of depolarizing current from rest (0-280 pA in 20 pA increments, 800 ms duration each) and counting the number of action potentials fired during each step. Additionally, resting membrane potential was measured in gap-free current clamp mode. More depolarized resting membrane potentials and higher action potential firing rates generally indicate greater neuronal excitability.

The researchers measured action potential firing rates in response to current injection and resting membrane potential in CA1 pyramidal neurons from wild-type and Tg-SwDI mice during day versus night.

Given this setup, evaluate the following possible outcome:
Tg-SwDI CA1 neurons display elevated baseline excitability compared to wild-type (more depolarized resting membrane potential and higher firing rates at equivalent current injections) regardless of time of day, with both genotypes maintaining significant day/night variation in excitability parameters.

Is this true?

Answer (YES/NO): NO